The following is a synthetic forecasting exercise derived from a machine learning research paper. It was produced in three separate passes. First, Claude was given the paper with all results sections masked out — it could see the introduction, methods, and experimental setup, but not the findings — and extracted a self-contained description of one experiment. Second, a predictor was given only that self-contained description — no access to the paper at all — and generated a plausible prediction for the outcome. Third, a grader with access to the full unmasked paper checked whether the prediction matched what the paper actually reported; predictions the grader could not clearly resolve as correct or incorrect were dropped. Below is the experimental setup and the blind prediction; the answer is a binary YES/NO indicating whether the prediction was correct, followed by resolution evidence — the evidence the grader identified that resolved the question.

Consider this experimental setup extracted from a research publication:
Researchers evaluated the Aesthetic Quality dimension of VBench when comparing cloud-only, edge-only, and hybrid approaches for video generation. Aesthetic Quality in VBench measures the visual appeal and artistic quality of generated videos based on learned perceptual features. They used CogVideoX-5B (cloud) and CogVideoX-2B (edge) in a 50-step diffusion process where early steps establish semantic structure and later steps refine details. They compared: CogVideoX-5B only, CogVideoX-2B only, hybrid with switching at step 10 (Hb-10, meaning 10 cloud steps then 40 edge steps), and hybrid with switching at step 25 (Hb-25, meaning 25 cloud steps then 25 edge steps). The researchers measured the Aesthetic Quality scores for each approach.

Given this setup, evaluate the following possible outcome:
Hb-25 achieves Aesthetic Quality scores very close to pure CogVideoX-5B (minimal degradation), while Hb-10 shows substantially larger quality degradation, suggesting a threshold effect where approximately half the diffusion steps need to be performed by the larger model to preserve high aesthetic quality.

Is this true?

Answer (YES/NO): NO